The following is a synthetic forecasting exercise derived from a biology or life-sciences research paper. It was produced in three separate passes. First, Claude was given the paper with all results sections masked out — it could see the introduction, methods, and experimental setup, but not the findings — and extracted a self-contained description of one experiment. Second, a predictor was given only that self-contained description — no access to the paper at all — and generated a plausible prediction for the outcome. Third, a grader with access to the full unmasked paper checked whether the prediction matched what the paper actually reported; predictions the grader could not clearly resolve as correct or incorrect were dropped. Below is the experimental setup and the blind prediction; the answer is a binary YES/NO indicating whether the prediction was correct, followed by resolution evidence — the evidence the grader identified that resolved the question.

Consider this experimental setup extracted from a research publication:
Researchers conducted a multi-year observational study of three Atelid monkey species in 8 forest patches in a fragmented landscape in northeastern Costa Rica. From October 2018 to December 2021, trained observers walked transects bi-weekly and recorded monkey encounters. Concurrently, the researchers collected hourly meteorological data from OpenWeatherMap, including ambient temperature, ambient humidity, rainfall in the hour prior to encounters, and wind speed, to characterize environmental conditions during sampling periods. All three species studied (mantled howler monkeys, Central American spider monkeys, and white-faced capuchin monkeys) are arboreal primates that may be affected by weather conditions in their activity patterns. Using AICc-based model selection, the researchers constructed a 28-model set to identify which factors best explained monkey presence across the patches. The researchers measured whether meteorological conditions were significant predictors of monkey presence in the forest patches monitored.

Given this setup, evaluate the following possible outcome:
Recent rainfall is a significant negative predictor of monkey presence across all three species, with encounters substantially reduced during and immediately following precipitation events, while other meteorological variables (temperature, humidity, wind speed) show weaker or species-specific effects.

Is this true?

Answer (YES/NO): NO